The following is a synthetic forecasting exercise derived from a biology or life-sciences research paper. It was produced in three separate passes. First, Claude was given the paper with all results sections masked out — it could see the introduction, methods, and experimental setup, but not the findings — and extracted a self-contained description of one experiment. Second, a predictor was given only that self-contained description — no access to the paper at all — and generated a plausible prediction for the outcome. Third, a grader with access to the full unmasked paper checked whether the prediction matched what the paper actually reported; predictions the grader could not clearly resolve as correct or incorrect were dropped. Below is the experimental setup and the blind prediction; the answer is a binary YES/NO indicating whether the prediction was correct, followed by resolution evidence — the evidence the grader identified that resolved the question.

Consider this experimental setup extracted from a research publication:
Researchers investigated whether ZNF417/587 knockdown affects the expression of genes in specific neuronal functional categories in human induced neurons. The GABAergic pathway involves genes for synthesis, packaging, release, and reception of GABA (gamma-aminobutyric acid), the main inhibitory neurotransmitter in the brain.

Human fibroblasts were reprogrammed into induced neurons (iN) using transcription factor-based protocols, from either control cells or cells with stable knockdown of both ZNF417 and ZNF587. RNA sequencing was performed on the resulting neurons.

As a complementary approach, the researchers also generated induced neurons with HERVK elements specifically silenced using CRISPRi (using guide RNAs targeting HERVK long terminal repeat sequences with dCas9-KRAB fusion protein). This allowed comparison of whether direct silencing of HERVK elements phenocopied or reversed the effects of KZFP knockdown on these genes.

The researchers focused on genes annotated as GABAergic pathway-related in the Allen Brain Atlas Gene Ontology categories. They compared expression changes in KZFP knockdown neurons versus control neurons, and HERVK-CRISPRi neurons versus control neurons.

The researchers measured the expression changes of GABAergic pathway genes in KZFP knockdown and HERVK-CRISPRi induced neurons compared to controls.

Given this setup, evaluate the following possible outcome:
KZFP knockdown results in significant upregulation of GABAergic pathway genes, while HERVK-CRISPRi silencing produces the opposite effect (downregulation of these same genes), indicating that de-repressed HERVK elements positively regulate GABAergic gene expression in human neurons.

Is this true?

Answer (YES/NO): YES